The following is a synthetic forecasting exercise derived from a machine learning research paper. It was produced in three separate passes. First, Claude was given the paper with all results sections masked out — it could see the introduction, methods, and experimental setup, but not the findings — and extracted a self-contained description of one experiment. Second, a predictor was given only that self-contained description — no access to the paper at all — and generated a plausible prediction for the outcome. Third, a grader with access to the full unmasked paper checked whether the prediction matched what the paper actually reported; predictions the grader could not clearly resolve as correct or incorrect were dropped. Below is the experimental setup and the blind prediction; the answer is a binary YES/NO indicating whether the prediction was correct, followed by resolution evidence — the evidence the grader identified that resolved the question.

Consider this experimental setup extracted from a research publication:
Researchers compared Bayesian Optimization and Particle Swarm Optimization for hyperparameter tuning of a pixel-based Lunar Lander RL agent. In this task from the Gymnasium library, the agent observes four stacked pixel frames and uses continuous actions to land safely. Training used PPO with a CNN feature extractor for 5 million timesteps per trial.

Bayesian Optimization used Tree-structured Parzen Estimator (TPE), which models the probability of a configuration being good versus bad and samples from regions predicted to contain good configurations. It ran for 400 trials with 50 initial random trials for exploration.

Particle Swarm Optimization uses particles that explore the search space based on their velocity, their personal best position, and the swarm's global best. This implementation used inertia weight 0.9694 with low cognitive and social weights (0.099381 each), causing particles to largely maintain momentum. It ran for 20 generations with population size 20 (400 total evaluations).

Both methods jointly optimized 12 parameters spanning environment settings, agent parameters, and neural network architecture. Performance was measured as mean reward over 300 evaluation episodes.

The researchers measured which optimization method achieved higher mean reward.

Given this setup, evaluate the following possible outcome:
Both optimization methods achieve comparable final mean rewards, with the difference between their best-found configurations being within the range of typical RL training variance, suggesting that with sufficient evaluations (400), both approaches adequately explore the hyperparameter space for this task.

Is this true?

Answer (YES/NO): NO